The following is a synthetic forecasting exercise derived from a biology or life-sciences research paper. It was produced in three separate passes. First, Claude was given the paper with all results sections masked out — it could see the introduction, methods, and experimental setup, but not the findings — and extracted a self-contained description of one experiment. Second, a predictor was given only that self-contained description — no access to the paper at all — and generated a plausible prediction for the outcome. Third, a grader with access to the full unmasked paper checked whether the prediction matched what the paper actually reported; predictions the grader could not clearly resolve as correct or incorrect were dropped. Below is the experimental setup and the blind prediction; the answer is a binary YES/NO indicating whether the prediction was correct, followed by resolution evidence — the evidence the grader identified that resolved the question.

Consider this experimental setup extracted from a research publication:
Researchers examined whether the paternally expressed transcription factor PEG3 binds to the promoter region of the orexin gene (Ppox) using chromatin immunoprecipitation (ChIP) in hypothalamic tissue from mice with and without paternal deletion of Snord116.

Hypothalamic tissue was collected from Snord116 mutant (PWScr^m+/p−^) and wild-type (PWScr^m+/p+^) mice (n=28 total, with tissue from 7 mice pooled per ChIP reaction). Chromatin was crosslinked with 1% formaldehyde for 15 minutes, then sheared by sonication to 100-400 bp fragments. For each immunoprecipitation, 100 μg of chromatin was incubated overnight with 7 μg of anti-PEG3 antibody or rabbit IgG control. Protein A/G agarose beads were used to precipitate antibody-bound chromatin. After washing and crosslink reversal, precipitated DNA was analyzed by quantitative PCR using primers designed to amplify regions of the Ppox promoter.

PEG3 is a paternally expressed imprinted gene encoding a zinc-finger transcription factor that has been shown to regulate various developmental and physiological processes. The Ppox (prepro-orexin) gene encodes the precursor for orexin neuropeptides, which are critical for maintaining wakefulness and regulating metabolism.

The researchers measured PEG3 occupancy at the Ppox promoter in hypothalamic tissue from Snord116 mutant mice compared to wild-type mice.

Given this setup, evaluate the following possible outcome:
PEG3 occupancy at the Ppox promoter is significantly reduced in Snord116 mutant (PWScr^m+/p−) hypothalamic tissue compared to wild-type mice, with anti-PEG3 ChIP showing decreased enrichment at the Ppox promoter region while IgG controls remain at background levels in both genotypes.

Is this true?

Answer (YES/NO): YES